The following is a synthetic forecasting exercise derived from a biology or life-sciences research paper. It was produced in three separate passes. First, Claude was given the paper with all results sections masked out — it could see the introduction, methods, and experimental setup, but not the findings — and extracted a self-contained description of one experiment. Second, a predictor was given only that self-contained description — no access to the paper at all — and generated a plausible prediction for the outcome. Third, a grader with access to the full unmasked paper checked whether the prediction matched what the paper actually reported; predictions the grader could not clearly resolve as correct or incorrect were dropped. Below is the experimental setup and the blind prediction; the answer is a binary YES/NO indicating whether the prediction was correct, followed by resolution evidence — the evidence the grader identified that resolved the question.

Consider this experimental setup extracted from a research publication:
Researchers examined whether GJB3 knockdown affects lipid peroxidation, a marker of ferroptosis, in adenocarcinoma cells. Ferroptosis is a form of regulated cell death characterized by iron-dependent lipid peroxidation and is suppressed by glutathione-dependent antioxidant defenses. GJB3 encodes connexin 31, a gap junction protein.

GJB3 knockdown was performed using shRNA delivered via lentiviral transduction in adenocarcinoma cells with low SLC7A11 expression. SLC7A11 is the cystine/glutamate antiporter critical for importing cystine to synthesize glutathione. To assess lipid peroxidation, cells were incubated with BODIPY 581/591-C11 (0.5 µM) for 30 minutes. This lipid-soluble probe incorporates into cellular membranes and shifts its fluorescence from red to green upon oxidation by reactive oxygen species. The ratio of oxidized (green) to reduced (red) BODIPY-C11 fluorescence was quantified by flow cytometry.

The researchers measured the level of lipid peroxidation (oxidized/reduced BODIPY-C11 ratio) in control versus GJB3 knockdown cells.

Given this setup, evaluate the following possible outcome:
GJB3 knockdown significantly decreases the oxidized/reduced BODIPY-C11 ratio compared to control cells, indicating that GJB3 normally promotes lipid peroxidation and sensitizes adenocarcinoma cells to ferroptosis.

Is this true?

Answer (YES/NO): NO